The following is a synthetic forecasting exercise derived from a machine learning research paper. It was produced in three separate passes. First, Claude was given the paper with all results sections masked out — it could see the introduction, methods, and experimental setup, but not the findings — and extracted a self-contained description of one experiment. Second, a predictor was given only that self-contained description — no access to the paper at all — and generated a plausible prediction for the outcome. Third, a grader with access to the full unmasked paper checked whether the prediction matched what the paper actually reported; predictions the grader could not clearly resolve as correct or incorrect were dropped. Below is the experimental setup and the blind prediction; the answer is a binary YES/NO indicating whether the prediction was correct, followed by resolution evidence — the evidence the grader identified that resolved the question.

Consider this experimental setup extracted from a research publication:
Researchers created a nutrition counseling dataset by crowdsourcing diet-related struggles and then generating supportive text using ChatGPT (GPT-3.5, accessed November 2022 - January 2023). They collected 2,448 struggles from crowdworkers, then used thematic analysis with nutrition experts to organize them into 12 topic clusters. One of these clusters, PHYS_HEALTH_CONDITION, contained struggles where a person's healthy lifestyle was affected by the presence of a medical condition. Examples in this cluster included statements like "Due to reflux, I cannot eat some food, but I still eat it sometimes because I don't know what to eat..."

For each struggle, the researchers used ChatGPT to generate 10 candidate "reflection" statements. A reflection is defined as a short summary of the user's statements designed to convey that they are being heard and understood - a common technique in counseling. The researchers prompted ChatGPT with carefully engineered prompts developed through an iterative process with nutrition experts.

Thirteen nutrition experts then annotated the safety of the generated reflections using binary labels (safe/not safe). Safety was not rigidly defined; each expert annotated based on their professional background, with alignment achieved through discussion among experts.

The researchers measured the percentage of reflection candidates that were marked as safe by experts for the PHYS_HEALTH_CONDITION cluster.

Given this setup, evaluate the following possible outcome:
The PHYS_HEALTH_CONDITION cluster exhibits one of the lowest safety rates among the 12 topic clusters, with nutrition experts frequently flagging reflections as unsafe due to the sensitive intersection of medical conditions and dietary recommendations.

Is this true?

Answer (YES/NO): NO